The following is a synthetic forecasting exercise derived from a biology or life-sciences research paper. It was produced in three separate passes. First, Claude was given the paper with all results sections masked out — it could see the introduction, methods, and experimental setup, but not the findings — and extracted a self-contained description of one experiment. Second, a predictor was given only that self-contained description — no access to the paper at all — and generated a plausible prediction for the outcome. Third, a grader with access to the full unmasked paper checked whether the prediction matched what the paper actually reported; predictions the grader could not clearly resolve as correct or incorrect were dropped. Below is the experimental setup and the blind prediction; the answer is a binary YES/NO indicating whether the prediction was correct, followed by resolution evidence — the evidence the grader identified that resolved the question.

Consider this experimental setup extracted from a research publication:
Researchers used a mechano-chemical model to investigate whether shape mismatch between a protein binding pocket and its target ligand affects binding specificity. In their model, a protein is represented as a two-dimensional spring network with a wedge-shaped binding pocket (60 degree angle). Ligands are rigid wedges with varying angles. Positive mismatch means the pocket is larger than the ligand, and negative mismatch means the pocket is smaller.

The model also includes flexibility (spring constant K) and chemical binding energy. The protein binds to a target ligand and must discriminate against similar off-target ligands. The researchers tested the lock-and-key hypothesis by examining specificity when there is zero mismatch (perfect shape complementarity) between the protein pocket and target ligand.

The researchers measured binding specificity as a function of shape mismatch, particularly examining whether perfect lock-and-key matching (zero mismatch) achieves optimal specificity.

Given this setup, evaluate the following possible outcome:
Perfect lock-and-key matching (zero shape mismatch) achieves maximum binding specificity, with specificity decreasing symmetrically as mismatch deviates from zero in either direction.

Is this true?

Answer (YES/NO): NO